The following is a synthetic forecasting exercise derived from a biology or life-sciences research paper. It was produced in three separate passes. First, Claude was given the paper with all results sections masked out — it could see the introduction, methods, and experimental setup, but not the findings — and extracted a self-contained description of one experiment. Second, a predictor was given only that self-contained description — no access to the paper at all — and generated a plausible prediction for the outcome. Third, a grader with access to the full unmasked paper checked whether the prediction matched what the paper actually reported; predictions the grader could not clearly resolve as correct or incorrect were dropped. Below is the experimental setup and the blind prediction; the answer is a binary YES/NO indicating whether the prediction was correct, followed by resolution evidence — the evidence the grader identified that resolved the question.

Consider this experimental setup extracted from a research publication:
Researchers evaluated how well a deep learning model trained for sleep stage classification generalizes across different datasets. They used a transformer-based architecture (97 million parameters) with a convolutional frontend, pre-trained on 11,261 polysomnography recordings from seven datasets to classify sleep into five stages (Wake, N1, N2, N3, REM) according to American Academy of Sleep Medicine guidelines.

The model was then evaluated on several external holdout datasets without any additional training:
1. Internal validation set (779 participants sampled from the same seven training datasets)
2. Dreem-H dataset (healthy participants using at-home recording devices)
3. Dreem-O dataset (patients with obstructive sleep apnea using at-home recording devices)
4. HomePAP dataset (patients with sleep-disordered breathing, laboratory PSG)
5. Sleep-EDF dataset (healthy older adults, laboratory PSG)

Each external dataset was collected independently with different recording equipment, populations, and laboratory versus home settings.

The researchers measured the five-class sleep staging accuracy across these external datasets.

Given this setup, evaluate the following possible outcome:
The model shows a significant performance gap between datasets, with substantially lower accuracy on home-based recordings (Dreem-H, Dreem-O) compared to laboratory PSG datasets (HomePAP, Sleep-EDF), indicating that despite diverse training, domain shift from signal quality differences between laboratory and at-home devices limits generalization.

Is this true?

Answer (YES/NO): NO